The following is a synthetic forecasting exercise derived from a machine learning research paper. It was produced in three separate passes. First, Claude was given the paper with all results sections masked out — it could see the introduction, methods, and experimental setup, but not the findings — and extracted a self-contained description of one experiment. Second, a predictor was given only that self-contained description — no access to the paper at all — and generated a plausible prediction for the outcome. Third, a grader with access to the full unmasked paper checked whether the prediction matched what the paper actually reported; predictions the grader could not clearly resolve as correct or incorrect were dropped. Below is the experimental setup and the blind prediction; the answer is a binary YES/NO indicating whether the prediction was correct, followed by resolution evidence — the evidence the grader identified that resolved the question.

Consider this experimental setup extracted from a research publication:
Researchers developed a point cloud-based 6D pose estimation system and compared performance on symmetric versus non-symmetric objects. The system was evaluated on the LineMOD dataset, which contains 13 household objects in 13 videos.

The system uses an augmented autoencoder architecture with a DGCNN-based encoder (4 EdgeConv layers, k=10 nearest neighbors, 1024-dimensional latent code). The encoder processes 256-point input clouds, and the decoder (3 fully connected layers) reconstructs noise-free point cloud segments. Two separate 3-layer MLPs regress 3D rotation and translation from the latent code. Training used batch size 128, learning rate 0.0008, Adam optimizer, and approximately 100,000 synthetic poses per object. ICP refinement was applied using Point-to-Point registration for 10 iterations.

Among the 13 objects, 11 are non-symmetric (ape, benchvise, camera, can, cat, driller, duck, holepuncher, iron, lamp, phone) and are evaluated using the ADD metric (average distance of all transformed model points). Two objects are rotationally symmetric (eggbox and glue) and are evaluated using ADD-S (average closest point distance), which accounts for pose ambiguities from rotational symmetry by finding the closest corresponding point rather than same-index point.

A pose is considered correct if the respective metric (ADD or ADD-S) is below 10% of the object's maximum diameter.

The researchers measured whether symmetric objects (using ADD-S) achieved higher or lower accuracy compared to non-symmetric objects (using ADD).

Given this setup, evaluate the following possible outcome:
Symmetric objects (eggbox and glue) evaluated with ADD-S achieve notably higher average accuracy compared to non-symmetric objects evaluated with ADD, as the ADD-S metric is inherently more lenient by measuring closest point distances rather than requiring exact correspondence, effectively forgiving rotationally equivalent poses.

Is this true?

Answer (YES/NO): YES